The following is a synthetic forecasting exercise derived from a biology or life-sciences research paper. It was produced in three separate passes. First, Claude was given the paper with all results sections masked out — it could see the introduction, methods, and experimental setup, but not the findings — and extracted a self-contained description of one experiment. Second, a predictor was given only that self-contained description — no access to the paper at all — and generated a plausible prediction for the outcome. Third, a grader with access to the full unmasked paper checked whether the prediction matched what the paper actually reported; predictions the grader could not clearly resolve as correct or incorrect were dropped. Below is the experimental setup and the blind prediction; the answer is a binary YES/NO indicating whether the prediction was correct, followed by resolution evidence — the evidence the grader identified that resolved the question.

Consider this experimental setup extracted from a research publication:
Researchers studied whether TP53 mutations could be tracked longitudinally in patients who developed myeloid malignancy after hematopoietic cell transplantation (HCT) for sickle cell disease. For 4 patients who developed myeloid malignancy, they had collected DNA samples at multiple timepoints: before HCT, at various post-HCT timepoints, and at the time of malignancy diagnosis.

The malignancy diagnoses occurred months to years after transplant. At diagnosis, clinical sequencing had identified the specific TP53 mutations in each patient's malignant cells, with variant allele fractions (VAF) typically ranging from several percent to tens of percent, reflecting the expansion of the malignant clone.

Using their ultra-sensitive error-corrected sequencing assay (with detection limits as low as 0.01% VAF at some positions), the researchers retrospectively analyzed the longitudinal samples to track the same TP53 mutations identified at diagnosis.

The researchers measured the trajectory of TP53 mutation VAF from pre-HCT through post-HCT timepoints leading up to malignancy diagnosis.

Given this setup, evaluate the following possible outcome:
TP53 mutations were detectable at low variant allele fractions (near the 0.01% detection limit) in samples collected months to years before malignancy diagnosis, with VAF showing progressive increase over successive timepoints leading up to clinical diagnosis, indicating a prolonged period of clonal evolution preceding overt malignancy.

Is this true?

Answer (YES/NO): NO